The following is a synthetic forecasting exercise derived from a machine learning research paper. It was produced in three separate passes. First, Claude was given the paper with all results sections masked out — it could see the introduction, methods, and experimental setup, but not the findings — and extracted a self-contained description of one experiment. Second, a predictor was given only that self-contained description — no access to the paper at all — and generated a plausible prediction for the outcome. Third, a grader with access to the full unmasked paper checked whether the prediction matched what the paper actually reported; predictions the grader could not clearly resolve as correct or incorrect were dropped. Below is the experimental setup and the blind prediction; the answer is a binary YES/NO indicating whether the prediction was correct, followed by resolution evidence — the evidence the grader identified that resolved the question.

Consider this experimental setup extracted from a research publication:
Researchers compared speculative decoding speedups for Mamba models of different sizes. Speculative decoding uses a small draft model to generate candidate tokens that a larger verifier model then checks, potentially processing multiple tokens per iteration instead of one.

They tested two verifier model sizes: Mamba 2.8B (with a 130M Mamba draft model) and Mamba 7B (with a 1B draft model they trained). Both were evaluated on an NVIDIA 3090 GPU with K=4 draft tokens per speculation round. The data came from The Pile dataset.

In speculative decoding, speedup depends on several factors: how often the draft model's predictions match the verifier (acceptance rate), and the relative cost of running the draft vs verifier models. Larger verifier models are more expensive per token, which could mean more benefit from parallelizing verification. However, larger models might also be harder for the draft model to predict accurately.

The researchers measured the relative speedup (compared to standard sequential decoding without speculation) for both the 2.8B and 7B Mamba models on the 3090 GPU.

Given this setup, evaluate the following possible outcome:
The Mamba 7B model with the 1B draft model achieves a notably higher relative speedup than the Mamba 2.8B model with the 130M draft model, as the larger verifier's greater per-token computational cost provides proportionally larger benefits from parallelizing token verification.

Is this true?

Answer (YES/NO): NO